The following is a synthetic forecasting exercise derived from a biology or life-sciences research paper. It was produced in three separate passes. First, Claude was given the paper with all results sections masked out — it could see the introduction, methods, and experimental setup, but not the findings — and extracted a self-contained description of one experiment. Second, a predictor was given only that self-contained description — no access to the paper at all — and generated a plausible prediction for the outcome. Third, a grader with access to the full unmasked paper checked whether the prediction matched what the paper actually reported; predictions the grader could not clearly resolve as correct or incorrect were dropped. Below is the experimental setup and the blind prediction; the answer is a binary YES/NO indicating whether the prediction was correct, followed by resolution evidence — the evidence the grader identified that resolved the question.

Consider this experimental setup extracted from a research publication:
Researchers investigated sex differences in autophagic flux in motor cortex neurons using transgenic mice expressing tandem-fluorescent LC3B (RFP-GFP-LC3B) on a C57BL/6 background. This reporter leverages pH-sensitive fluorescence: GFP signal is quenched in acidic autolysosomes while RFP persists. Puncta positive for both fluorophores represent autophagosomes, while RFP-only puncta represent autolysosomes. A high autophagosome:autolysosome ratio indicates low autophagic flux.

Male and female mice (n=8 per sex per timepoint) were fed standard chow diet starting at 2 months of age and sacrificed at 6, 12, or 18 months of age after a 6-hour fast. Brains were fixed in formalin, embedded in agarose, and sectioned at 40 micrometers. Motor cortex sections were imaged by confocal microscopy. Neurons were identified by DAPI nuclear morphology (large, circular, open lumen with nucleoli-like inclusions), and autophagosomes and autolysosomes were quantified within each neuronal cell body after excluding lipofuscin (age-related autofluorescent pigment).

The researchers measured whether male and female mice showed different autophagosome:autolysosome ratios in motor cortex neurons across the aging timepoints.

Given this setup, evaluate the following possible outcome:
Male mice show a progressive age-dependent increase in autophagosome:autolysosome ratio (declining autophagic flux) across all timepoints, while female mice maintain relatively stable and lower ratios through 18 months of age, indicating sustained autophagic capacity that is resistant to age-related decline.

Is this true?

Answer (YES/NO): NO